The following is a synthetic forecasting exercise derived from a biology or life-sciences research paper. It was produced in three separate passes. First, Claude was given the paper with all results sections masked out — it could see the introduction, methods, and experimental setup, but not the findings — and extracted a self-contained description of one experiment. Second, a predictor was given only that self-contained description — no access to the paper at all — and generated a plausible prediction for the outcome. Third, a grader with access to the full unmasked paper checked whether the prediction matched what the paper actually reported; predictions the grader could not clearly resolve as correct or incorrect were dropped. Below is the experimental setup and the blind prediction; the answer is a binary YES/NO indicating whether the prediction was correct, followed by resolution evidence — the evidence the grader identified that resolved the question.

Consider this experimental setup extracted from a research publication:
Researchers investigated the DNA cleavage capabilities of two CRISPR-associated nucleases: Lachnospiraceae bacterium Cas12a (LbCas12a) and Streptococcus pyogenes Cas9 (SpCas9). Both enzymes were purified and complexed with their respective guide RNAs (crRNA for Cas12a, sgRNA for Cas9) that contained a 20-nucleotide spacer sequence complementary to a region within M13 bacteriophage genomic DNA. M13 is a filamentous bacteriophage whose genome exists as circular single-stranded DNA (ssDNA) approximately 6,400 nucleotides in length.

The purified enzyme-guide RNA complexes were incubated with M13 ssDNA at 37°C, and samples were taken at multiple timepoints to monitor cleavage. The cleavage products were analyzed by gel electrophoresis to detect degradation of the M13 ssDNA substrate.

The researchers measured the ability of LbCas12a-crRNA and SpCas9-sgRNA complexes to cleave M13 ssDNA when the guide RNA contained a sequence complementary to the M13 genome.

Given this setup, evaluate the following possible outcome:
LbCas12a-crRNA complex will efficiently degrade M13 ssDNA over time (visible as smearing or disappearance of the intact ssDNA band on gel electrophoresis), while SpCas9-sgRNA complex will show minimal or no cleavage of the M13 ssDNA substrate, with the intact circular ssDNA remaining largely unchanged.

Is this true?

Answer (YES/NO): YES